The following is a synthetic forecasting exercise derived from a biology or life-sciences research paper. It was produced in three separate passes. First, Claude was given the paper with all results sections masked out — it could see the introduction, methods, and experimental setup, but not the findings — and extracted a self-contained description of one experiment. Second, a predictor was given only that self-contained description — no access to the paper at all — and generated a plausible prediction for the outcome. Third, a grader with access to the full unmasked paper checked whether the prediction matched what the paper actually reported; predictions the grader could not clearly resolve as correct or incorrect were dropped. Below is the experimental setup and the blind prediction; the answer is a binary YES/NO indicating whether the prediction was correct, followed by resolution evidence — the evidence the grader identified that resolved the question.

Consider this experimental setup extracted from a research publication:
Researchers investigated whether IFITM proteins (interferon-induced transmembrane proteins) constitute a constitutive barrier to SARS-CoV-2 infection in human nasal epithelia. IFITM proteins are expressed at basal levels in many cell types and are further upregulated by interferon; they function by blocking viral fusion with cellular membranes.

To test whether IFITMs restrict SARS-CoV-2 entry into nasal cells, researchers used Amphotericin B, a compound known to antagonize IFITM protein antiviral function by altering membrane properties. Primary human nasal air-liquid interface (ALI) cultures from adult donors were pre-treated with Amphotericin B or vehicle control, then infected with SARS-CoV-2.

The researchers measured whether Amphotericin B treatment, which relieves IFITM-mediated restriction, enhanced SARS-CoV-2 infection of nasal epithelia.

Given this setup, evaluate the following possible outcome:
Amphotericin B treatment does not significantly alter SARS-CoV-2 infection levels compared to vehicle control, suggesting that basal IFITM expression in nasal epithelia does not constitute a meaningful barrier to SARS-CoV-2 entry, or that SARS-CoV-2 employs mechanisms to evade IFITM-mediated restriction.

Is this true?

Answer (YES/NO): NO